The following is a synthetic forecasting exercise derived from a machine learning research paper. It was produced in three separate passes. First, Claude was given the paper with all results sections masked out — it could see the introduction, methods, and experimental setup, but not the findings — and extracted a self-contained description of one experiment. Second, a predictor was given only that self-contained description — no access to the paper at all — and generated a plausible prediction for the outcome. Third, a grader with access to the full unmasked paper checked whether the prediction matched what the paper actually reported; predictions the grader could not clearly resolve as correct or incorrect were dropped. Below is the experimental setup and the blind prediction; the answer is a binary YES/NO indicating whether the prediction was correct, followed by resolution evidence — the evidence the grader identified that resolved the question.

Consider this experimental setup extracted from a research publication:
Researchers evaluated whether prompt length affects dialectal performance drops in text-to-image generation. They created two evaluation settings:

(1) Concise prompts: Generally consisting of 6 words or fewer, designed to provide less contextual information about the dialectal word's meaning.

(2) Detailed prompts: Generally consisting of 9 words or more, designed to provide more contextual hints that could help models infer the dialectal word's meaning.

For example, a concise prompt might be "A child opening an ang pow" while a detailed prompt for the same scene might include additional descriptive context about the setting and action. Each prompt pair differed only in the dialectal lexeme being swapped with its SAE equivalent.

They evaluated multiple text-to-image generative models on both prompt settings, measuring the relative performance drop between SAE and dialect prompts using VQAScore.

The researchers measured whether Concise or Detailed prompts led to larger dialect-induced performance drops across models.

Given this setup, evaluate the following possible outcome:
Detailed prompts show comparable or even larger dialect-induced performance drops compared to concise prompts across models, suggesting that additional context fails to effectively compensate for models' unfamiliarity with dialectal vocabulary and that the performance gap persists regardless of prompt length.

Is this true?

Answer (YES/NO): NO